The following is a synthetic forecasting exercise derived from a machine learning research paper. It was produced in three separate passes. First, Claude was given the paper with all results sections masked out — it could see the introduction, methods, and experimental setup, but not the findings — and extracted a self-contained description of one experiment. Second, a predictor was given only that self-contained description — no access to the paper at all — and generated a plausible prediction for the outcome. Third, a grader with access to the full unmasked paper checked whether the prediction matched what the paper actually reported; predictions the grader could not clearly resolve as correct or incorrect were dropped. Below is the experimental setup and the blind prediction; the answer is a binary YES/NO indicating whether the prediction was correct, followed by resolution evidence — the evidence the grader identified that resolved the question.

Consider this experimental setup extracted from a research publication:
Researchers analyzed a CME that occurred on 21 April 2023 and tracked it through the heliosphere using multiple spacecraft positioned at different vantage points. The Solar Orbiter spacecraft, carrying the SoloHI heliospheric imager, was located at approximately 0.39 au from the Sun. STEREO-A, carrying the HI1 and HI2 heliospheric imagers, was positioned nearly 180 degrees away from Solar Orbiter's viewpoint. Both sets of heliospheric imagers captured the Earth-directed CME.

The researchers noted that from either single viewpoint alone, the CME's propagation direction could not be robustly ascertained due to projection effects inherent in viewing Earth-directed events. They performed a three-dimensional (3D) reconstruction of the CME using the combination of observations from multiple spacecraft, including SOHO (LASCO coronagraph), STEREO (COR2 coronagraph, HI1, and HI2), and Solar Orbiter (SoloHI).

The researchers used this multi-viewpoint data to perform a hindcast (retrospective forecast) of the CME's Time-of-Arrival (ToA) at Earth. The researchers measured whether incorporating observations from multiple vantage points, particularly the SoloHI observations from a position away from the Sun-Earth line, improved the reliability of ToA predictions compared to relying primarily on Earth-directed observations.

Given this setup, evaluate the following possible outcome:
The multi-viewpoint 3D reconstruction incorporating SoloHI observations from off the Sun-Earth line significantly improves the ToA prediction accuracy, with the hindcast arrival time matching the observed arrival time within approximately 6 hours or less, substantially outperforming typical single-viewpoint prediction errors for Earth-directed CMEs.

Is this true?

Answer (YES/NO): YES